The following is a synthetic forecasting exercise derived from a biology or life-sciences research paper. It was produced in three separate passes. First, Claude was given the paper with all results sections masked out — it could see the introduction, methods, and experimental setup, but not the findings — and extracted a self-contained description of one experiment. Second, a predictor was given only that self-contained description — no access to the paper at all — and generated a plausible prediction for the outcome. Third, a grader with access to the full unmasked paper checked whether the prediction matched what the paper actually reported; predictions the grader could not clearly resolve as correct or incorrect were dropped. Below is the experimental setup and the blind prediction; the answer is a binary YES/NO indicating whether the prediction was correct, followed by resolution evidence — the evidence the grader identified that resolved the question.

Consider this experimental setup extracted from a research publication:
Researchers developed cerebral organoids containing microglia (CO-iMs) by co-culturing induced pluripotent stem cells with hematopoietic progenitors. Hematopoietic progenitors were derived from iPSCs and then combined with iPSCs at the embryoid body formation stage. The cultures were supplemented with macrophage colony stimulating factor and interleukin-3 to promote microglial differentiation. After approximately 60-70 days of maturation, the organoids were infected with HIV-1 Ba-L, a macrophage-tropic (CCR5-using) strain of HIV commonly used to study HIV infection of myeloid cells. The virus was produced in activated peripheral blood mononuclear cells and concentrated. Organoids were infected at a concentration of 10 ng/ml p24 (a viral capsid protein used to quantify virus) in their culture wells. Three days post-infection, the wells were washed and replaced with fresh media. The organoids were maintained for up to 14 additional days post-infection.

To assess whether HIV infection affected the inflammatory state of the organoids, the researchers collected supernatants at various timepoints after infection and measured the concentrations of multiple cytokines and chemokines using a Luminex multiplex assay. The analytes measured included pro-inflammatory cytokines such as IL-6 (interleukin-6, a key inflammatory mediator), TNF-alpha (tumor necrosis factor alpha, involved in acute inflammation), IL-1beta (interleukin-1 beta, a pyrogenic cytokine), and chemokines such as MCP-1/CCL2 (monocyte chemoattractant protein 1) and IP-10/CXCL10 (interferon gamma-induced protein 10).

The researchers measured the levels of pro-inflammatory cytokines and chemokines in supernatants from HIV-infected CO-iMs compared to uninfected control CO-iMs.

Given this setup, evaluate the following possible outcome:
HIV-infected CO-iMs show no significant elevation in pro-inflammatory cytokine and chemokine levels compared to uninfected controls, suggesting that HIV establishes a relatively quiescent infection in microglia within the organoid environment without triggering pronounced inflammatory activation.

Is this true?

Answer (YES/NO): NO